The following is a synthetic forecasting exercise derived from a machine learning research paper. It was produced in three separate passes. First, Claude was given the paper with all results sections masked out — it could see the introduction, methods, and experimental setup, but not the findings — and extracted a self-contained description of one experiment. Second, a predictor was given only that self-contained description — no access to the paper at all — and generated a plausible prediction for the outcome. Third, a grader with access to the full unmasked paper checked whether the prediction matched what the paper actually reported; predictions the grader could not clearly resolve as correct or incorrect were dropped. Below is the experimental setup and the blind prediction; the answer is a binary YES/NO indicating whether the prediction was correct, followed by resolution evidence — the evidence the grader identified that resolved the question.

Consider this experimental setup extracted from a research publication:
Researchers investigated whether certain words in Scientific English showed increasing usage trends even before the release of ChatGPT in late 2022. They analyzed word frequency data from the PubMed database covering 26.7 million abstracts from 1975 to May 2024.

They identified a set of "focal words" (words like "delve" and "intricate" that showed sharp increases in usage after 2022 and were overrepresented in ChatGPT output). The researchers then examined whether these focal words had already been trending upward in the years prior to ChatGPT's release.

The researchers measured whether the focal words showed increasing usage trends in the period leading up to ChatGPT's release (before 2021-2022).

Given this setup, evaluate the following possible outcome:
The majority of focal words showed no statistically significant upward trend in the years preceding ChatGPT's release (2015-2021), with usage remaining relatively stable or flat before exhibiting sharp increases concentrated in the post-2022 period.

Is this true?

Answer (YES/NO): NO